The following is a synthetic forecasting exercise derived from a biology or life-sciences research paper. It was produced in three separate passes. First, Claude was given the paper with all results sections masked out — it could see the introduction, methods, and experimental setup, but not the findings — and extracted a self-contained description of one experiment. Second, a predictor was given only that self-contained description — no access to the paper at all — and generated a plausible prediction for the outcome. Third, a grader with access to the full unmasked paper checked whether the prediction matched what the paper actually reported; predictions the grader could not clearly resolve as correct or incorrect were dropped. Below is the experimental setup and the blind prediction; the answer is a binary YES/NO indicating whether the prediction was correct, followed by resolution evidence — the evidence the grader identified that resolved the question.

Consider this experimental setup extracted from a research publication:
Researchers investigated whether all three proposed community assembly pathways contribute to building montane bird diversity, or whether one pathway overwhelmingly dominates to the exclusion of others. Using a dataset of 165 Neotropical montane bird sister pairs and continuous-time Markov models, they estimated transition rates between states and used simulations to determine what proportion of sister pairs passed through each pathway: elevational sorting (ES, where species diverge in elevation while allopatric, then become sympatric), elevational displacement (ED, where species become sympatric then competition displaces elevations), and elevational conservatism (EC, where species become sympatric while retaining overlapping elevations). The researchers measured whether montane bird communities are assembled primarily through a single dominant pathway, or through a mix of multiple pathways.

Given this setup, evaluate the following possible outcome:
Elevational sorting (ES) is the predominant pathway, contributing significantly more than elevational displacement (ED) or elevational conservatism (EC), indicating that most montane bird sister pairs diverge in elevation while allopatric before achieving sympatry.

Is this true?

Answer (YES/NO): NO